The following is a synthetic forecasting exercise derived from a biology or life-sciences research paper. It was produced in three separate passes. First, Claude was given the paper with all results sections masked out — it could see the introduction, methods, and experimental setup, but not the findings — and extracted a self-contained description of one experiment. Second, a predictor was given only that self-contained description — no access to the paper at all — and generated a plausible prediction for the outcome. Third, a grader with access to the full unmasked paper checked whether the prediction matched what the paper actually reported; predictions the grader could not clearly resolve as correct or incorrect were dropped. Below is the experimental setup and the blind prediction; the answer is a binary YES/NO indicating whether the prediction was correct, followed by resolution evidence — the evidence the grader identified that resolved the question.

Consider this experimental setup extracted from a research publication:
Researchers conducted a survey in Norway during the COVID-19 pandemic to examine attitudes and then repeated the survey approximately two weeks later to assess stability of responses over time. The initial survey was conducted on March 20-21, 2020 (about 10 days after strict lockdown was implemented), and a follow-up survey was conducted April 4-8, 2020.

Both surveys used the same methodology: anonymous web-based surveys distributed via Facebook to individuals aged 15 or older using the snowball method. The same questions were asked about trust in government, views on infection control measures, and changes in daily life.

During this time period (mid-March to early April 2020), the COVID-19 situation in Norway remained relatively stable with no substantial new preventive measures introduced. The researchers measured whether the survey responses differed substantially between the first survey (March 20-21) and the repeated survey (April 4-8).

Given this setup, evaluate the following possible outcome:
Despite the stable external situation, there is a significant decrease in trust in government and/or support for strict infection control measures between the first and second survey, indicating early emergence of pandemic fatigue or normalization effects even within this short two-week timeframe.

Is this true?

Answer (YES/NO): NO